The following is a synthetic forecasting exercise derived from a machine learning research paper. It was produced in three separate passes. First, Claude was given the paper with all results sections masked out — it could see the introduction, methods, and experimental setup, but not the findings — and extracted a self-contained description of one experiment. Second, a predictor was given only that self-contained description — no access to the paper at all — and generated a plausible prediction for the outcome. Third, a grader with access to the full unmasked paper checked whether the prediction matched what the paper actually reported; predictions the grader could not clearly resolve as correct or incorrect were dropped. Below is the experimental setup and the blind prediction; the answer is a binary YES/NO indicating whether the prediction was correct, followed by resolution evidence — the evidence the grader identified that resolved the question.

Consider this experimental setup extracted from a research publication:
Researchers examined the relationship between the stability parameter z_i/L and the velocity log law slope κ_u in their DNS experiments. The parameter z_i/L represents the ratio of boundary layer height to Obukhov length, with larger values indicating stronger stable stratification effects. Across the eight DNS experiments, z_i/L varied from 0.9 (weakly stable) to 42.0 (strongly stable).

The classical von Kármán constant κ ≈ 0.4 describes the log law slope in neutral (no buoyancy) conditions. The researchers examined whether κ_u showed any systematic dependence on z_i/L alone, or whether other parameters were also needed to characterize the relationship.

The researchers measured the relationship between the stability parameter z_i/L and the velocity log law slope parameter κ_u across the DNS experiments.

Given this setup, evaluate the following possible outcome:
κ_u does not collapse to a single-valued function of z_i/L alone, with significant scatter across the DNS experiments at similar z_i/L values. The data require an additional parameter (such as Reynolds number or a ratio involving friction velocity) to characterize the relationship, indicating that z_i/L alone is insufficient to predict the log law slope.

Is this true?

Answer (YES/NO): YES